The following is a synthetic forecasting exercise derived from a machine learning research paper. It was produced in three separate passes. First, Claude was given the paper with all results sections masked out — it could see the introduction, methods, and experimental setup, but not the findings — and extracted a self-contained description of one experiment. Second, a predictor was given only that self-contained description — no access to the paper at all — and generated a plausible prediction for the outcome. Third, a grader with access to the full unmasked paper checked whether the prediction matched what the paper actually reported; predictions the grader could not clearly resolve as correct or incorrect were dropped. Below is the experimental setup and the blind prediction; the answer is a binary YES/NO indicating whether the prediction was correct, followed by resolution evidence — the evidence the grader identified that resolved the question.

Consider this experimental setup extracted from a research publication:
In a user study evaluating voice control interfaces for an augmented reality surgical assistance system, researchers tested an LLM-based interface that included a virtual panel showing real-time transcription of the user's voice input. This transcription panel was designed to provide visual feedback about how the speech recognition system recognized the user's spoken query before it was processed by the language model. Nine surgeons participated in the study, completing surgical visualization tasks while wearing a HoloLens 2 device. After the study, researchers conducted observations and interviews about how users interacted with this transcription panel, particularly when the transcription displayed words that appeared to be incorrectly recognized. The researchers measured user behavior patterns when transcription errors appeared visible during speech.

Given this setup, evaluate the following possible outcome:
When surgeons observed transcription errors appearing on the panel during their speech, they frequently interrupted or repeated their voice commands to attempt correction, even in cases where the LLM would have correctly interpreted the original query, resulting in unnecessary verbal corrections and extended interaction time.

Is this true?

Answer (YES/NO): YES